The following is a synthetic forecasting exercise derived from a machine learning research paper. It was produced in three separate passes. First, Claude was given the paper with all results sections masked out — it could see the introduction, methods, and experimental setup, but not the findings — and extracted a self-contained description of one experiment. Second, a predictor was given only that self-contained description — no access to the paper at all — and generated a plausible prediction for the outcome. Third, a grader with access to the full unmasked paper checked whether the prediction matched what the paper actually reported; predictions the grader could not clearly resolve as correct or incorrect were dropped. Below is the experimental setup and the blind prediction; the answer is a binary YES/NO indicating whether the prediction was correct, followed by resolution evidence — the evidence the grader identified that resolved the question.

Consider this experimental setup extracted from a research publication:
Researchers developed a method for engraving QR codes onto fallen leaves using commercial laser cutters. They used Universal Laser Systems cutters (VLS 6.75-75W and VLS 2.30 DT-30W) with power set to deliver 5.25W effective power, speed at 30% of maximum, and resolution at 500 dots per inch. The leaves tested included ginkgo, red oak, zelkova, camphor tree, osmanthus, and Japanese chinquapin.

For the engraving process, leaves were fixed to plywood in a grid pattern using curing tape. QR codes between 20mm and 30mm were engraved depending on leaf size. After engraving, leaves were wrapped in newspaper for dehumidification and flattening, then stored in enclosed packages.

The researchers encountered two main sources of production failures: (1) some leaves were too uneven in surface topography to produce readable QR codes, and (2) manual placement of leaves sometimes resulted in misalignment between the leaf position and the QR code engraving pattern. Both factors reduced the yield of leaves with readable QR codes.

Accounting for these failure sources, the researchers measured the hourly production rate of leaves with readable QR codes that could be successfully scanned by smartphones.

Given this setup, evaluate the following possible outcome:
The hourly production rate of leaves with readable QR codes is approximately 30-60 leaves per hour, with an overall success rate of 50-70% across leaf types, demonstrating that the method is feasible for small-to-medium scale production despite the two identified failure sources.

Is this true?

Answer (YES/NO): NO